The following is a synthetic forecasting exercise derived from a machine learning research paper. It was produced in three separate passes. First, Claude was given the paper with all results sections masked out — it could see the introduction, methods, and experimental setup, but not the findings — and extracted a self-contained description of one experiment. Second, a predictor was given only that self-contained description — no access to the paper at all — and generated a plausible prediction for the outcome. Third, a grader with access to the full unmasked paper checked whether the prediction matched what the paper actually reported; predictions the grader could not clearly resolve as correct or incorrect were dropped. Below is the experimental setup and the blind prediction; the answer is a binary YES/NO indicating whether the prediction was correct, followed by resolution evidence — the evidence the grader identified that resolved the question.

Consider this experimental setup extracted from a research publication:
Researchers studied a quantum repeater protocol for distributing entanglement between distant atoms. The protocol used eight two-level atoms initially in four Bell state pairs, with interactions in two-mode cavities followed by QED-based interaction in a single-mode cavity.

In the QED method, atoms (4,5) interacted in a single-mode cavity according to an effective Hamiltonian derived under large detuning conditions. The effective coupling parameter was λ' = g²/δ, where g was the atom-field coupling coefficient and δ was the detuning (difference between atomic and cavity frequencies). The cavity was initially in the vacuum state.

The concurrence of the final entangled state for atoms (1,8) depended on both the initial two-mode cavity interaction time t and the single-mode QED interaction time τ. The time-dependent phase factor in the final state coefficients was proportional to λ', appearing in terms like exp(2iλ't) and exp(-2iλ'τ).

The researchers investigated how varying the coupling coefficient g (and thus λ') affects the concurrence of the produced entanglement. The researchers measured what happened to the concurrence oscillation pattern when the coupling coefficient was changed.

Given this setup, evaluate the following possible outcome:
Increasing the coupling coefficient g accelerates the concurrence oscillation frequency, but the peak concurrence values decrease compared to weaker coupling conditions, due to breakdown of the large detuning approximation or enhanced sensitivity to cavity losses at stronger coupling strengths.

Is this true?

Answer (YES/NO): NO